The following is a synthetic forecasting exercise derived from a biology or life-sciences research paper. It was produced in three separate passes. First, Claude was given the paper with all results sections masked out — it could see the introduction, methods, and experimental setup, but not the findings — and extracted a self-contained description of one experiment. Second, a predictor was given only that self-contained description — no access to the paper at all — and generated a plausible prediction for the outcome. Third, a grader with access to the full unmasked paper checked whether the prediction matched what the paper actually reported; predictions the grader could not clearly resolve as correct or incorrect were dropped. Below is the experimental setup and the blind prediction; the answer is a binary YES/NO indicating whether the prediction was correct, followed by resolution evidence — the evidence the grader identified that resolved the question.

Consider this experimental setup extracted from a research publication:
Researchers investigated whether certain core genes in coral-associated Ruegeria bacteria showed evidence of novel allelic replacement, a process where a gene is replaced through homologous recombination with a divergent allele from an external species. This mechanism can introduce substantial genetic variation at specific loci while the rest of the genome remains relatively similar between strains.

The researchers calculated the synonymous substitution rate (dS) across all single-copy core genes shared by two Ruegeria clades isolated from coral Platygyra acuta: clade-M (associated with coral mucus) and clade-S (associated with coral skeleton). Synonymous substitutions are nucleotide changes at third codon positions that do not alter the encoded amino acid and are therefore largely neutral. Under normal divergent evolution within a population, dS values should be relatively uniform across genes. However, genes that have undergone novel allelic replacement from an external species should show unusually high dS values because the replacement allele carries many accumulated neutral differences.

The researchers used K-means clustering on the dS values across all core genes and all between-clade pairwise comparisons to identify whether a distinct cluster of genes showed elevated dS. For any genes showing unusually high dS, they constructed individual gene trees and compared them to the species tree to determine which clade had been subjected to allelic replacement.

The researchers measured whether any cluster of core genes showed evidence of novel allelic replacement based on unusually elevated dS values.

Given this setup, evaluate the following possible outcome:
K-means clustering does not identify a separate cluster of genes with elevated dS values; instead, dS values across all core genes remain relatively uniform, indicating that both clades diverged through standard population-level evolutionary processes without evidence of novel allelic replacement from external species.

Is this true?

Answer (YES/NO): NO